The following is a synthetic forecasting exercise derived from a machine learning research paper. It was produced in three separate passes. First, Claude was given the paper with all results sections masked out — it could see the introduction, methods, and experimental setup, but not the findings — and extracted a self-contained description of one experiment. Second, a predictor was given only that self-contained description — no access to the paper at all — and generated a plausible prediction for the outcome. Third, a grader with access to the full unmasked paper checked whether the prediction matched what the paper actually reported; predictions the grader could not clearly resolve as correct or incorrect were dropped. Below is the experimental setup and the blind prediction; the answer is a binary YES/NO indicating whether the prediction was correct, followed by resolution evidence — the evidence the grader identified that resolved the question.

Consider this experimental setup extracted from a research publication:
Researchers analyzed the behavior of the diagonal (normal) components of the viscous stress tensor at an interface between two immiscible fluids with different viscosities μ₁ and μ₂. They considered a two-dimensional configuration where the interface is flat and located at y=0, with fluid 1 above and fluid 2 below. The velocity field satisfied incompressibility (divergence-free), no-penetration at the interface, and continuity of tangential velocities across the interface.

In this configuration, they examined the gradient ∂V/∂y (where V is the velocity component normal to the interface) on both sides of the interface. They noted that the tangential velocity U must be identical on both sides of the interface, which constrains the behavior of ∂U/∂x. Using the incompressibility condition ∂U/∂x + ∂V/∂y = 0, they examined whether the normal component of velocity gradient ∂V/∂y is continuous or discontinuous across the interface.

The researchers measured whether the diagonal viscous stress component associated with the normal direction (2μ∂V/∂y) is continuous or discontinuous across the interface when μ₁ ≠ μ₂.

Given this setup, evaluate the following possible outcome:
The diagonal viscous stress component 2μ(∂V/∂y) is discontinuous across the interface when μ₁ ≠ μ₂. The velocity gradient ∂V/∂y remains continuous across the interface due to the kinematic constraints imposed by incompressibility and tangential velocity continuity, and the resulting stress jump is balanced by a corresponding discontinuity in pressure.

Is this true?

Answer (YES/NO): YES